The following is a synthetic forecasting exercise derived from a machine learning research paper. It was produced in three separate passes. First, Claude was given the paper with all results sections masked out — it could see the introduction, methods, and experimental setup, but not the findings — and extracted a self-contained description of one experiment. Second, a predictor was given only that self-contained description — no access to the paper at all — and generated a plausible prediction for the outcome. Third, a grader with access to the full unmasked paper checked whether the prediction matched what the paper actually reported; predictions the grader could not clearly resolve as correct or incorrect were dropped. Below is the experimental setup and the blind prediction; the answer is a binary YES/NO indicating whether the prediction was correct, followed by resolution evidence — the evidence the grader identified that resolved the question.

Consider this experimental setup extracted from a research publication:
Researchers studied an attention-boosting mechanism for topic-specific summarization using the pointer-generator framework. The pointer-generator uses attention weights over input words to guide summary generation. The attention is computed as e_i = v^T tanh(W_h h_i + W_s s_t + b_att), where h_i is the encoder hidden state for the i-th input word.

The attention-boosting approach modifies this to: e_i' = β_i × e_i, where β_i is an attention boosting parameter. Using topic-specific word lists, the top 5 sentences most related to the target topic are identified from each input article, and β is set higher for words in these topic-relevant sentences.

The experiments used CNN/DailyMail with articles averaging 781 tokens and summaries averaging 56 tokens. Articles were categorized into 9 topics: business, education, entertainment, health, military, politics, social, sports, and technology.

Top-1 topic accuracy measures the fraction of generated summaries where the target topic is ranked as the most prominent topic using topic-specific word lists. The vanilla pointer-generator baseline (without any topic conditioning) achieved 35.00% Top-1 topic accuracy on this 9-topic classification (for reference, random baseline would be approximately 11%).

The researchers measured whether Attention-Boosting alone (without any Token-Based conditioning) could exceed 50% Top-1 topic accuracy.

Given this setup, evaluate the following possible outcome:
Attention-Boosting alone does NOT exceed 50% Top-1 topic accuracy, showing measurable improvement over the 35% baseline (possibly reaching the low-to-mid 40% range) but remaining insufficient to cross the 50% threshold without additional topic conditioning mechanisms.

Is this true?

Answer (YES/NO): YES